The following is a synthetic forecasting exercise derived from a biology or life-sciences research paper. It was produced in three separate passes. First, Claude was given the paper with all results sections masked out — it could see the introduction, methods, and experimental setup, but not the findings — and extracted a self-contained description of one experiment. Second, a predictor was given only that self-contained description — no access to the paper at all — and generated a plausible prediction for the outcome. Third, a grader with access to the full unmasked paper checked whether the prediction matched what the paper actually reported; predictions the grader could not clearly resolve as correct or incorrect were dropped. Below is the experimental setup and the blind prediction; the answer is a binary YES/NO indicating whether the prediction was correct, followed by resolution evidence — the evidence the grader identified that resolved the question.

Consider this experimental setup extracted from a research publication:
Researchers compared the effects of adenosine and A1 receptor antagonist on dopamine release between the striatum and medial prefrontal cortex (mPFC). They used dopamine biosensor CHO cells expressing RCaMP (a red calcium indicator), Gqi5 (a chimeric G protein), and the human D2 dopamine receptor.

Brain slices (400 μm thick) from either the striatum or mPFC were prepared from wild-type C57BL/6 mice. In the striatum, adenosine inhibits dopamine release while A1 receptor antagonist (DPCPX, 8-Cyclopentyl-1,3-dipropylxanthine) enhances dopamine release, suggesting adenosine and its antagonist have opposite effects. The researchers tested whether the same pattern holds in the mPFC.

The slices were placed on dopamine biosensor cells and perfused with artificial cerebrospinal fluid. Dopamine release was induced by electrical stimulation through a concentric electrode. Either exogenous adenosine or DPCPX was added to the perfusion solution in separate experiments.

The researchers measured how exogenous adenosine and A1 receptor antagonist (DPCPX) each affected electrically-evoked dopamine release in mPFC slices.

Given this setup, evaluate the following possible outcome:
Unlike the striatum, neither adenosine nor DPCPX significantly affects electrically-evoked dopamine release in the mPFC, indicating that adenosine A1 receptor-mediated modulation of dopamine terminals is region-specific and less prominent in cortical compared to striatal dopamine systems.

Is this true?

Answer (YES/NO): NO